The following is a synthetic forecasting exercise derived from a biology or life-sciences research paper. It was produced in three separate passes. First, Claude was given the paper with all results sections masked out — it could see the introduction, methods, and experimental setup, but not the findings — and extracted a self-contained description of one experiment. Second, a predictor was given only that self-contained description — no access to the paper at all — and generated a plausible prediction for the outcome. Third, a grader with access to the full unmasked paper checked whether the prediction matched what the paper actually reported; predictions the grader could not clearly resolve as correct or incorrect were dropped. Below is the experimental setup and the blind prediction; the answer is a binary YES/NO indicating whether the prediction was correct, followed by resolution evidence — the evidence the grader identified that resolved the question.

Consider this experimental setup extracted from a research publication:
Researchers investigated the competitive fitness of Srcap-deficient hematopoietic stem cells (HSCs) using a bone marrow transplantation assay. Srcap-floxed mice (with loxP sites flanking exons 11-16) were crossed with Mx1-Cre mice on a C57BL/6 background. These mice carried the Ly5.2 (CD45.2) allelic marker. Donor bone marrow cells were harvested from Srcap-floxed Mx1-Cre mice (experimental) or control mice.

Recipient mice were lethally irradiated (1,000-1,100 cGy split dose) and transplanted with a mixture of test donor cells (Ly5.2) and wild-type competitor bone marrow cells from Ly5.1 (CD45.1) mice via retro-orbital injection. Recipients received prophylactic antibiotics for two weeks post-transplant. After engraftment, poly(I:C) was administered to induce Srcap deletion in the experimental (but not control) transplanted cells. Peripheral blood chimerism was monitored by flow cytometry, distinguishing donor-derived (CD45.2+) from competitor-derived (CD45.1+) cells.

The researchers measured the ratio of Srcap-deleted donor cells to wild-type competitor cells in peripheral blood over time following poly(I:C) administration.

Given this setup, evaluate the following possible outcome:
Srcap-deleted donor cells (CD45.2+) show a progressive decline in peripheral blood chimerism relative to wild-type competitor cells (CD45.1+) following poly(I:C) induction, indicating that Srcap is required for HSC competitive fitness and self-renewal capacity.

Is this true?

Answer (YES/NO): YES